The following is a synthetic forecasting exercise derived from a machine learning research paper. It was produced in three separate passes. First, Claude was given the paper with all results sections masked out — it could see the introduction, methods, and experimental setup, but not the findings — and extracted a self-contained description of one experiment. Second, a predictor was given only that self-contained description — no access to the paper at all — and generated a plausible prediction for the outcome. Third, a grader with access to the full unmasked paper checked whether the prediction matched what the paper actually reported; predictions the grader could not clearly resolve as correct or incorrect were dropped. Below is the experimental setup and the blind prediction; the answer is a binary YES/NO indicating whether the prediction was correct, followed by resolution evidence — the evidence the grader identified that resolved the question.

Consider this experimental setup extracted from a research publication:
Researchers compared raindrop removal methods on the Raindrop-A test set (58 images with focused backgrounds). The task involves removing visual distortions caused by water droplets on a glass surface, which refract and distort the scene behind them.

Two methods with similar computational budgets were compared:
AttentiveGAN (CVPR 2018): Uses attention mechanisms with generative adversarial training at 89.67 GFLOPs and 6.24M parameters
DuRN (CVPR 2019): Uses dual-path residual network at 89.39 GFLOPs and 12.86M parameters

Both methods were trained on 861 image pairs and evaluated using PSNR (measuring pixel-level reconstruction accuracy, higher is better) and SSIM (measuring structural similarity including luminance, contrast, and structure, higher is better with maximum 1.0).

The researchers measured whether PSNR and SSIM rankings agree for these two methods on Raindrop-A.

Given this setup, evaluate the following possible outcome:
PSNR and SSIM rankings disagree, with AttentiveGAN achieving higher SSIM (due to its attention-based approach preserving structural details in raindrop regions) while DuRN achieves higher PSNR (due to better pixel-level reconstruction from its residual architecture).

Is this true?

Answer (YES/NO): NO